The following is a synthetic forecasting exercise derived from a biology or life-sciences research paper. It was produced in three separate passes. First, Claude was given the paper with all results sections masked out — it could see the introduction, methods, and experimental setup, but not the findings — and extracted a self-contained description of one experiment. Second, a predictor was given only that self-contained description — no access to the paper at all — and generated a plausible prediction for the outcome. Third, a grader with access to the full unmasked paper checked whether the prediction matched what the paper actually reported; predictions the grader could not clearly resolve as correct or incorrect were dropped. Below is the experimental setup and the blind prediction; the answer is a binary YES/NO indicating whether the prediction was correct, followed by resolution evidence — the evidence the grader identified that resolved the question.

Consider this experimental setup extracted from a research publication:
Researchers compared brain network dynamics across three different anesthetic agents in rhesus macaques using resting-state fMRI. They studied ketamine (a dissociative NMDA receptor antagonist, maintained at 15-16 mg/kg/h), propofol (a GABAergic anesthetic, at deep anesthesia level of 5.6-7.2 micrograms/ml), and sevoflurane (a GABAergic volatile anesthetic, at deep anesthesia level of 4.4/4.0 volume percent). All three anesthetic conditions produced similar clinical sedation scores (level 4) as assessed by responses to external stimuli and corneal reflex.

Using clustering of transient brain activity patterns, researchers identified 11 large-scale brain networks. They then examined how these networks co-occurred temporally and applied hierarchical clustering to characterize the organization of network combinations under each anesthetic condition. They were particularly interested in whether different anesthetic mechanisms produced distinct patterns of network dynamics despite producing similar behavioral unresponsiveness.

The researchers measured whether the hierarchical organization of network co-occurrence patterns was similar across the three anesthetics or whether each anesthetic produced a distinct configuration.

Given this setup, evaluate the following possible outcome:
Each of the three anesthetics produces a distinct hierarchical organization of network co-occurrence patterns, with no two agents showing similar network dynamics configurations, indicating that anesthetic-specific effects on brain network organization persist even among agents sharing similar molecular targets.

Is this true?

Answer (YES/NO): NO